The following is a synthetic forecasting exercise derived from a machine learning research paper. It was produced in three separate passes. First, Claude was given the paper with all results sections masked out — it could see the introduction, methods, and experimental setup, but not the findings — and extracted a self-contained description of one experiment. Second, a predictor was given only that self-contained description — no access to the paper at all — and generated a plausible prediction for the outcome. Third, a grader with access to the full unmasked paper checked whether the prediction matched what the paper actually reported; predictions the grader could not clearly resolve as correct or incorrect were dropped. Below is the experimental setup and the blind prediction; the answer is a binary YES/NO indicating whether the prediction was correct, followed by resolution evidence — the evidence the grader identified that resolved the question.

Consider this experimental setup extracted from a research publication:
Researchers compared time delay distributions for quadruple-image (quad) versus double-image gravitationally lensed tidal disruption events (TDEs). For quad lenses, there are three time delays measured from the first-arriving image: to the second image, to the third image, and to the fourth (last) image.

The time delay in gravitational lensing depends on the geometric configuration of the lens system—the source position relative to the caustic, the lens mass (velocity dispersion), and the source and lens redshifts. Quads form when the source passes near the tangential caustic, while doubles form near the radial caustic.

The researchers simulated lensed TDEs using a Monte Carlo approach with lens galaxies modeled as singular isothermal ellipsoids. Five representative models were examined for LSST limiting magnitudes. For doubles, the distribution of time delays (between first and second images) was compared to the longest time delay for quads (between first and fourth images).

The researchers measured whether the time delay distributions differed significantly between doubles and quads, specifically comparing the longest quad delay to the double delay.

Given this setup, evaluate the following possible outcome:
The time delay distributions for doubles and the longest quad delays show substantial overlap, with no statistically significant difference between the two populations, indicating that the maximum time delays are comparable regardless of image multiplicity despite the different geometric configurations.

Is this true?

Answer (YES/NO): YES